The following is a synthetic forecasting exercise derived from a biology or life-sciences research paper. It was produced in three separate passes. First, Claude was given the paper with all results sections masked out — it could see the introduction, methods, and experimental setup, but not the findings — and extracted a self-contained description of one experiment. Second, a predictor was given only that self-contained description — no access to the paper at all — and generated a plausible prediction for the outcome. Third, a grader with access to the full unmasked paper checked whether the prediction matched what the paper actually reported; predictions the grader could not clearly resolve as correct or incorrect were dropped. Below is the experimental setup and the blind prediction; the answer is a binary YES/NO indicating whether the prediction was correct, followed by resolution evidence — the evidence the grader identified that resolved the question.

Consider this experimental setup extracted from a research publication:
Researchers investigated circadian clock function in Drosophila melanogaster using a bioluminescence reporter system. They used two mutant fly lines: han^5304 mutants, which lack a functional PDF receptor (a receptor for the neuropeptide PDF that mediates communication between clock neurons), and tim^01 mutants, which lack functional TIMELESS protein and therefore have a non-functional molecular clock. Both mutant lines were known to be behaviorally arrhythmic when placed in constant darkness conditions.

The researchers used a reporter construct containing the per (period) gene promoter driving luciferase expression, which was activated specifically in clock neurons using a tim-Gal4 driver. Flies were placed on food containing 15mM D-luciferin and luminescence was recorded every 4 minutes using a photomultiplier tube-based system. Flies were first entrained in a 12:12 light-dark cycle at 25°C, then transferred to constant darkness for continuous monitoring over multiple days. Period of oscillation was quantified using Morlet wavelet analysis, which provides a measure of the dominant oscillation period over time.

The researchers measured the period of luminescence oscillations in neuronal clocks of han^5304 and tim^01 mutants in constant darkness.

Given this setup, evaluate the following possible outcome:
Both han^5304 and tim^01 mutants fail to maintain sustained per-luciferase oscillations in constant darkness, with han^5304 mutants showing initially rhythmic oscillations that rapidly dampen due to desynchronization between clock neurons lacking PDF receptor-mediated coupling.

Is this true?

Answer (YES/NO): NO